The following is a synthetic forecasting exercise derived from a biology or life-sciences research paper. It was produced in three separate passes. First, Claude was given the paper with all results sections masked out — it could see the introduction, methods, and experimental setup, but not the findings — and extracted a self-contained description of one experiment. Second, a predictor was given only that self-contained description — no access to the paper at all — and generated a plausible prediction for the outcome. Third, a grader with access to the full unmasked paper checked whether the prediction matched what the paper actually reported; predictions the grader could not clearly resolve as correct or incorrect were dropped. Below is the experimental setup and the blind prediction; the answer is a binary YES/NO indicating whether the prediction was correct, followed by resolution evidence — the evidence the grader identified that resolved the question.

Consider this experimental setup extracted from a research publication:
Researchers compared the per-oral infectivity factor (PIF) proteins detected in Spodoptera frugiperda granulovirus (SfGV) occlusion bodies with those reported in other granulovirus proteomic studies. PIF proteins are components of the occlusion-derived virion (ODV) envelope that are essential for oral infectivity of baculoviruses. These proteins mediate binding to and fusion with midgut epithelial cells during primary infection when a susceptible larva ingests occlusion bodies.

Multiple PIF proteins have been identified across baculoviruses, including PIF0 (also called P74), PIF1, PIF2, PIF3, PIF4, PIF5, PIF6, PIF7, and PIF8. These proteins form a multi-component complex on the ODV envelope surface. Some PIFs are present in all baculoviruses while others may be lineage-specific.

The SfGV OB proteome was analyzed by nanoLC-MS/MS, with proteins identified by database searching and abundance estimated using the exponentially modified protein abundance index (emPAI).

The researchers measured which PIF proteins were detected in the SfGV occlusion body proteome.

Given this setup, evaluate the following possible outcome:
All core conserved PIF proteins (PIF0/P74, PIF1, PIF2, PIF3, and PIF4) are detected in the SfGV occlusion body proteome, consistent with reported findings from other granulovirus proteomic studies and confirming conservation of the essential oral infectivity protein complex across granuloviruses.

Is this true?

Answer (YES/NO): YES